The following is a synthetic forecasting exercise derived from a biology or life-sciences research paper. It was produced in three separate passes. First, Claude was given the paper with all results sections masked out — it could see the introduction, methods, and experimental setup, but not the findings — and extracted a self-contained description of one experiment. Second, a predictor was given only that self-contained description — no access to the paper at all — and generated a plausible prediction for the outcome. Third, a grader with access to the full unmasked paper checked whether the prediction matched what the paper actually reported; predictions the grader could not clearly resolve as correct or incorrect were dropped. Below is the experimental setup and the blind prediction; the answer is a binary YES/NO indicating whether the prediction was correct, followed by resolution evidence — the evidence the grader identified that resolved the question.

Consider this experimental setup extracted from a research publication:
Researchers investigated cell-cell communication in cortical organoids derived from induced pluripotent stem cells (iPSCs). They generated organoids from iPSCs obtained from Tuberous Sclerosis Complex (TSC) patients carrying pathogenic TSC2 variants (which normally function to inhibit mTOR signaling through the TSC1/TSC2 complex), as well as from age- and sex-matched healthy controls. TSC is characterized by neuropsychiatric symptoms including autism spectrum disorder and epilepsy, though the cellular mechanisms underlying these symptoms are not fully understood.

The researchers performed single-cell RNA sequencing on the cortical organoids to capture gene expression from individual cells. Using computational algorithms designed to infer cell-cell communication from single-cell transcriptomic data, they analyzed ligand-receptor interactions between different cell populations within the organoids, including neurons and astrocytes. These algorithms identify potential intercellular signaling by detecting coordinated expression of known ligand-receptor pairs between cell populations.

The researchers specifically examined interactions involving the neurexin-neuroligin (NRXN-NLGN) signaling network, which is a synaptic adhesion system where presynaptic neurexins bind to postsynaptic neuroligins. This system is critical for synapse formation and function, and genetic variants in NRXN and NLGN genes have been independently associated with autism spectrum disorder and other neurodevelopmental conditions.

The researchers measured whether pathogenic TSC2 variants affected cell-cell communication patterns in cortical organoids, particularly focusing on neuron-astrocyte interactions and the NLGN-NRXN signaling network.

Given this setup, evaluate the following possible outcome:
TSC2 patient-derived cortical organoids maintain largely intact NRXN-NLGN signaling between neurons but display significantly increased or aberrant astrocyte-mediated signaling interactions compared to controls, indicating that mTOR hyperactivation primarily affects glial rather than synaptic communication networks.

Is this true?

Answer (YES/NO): NO